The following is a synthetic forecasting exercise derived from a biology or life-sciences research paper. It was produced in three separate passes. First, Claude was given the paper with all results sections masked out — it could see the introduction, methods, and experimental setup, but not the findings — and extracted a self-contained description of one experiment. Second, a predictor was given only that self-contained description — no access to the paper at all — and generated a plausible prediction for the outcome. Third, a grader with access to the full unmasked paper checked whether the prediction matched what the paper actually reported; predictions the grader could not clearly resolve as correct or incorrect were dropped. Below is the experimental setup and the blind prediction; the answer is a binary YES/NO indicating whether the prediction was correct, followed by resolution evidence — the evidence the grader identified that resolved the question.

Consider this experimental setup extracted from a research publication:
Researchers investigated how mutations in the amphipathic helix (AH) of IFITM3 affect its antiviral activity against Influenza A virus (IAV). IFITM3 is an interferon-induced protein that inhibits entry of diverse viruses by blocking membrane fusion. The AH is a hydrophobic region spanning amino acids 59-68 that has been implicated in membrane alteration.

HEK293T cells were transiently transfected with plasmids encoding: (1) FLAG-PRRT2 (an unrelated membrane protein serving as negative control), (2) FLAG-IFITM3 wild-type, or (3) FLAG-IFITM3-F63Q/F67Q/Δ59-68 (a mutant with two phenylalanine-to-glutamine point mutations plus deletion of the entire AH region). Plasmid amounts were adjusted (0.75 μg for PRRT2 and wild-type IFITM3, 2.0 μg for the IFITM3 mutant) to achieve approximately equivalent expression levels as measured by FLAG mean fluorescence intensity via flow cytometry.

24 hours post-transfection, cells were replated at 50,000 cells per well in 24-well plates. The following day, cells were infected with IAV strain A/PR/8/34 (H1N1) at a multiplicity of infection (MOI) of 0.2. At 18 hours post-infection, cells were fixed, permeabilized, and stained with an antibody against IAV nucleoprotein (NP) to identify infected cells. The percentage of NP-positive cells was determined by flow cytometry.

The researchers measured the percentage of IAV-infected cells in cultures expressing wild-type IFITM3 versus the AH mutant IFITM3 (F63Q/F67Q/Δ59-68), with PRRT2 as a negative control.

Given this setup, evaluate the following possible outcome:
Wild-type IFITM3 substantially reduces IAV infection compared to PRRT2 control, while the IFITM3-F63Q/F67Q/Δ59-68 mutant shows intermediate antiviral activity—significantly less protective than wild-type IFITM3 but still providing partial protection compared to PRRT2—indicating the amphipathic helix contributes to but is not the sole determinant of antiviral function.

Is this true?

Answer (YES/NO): NO